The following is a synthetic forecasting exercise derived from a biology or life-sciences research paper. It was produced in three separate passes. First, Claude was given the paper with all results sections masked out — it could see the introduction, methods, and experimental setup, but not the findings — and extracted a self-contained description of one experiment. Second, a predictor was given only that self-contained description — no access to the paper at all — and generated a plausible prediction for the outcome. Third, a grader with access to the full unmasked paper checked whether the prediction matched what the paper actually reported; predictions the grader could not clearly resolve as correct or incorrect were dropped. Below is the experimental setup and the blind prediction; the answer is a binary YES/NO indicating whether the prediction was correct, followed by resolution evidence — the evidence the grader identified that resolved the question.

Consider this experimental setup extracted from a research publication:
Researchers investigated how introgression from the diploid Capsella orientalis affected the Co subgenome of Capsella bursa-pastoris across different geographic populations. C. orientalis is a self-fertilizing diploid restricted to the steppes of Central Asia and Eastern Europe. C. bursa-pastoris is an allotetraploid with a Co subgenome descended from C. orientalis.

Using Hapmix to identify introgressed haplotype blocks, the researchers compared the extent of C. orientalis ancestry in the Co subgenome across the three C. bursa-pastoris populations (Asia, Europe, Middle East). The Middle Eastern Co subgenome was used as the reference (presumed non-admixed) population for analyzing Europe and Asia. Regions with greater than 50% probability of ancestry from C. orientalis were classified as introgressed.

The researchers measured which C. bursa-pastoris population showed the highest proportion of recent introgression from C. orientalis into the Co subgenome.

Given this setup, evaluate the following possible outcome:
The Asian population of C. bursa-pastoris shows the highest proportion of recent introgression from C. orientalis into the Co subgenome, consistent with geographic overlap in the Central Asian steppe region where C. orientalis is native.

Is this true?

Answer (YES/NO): YES